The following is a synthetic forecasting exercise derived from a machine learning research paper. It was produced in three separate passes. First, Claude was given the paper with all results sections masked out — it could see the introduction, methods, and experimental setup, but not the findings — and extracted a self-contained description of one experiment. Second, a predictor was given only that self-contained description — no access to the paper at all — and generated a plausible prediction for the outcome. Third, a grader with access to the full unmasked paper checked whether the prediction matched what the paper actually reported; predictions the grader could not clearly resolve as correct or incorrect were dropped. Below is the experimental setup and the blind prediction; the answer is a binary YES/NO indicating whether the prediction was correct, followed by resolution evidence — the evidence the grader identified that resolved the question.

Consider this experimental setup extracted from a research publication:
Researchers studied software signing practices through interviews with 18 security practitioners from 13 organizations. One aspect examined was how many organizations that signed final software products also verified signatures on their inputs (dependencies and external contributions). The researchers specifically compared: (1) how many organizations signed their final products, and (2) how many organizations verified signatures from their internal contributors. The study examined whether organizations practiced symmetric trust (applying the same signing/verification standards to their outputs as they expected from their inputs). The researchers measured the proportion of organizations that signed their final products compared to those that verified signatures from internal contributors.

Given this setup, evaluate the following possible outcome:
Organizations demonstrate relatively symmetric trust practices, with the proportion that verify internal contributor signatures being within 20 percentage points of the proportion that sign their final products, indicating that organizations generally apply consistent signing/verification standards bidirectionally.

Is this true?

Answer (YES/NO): NO